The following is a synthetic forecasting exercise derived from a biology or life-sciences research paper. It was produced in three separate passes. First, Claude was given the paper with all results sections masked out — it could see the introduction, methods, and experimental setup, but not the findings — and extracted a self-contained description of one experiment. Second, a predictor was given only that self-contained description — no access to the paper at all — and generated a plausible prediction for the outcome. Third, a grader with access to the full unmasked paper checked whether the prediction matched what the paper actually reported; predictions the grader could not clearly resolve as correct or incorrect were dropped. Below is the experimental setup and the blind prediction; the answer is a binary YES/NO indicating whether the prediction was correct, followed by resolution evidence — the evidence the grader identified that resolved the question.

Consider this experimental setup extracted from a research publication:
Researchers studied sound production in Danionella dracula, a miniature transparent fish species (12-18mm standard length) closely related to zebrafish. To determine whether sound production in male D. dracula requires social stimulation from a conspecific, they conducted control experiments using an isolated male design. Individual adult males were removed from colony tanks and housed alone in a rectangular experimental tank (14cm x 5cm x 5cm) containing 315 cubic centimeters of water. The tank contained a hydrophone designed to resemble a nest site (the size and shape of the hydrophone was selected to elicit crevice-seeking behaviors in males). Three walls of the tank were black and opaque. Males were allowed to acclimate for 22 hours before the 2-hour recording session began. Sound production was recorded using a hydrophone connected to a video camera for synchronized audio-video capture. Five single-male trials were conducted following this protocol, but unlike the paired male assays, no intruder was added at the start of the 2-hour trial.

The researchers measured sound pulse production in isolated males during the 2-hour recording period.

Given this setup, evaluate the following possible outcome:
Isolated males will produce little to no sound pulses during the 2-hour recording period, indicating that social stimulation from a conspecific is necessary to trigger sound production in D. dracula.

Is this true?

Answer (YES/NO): YES